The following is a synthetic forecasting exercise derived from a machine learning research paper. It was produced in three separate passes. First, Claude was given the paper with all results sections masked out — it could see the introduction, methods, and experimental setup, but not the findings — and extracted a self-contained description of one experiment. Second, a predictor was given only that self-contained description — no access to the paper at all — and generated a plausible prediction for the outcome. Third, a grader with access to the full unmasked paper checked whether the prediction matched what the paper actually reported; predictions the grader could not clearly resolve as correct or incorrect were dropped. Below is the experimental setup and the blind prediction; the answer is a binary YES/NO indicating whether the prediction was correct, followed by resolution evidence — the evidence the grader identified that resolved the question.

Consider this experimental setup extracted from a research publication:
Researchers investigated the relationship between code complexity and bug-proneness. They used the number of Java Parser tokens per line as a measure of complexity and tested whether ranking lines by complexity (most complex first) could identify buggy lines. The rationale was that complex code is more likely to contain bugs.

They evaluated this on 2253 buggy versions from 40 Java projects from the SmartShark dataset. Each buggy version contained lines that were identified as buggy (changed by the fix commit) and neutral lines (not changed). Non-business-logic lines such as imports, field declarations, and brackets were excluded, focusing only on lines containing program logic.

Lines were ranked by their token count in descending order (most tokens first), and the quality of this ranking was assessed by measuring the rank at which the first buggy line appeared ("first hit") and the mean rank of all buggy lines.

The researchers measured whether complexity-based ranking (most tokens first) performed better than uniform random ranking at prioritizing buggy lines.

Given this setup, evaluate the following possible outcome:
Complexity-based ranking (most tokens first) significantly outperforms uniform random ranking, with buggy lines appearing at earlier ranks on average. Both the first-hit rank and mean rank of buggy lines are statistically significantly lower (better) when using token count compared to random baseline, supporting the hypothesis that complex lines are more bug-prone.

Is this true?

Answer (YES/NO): NO